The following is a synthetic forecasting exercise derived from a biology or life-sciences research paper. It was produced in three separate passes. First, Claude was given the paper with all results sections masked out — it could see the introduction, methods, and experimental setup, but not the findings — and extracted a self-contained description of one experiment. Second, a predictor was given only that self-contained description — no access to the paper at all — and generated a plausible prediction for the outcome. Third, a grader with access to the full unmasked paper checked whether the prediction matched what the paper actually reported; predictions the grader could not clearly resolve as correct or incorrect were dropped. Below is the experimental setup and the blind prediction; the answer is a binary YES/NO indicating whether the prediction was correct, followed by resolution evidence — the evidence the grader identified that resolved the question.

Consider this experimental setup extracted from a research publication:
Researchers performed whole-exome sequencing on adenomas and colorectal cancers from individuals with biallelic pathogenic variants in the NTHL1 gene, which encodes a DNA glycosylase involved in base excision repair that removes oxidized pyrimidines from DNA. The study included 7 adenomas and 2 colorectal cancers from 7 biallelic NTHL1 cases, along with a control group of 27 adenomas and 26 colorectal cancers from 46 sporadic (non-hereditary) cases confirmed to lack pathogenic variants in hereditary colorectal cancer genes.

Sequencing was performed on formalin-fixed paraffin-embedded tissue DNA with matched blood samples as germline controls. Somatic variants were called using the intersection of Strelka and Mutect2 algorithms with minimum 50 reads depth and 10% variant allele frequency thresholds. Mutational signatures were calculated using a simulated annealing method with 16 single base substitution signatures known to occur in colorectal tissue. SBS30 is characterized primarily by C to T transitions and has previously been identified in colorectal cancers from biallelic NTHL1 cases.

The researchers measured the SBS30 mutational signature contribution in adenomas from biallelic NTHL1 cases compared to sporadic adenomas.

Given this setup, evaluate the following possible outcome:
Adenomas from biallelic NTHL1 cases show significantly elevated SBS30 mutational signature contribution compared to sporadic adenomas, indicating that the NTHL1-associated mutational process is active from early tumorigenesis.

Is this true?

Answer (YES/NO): YES